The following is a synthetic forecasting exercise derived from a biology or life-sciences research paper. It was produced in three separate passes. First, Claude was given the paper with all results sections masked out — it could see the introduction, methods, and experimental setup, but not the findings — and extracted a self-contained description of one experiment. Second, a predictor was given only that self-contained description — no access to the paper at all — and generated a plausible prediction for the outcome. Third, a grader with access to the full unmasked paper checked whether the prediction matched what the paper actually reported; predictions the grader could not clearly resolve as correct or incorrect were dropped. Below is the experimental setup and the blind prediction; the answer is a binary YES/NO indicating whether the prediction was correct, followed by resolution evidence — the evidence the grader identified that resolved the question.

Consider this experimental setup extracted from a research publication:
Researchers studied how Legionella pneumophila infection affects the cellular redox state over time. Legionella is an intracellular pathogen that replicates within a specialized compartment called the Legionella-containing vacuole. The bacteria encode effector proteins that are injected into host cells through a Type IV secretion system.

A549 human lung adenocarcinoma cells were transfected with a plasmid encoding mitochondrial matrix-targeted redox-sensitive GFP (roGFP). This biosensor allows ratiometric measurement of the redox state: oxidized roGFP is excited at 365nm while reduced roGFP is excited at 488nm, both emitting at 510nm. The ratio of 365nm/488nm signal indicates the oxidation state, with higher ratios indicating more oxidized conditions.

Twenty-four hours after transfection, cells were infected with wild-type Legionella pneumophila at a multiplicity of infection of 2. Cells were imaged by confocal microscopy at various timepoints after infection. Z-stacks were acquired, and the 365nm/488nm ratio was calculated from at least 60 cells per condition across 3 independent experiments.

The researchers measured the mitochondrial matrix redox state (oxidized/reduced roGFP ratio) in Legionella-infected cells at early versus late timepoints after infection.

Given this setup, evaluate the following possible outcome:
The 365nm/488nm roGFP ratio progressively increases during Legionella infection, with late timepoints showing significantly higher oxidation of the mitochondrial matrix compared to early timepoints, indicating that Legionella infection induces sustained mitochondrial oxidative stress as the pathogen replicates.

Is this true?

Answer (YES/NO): NO